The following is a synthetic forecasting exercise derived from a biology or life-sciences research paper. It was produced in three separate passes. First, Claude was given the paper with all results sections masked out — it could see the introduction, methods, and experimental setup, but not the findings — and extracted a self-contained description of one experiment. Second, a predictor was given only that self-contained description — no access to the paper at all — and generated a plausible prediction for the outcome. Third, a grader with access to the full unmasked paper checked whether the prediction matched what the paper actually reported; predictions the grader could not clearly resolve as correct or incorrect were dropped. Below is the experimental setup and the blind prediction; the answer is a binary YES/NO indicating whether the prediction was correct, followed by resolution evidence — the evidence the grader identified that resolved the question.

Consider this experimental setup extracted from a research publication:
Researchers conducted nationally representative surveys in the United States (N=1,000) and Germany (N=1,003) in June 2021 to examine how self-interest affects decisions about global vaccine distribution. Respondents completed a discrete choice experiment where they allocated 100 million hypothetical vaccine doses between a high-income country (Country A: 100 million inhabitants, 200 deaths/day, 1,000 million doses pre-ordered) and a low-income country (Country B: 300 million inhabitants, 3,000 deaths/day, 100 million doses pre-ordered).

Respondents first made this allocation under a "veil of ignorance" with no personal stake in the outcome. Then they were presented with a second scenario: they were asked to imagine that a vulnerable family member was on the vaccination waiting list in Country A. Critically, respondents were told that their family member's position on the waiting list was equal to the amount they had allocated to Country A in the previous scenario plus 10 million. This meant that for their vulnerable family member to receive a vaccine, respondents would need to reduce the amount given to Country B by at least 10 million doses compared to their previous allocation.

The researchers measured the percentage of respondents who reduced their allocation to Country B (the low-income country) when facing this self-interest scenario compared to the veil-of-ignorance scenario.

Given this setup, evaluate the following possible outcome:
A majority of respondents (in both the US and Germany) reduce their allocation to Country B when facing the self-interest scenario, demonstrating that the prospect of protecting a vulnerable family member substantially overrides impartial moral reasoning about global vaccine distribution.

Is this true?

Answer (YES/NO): NO